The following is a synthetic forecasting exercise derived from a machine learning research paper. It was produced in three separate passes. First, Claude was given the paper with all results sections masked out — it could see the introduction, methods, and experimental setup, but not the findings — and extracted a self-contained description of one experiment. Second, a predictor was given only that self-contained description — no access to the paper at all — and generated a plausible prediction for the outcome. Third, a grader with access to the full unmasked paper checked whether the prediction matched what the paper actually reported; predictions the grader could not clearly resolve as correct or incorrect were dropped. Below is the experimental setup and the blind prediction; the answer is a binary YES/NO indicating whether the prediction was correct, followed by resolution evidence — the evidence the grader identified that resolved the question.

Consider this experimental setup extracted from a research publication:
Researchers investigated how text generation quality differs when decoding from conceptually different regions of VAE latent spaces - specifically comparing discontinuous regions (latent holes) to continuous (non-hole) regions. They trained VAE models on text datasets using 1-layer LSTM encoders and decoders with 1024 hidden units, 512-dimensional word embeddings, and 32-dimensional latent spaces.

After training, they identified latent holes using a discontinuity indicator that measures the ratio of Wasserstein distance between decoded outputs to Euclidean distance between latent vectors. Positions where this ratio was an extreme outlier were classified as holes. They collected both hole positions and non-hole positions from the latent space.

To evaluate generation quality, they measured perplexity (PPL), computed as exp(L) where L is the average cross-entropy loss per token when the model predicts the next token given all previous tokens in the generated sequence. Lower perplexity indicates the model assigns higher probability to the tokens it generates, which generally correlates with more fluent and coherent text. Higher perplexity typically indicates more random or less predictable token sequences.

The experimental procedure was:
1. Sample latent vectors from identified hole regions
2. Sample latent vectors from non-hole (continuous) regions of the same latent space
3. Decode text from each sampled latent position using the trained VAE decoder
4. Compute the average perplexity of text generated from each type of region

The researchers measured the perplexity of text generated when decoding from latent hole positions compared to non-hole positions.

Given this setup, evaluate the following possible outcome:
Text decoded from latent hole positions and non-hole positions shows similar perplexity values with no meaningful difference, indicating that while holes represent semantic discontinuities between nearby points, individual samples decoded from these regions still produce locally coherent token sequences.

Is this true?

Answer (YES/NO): NO